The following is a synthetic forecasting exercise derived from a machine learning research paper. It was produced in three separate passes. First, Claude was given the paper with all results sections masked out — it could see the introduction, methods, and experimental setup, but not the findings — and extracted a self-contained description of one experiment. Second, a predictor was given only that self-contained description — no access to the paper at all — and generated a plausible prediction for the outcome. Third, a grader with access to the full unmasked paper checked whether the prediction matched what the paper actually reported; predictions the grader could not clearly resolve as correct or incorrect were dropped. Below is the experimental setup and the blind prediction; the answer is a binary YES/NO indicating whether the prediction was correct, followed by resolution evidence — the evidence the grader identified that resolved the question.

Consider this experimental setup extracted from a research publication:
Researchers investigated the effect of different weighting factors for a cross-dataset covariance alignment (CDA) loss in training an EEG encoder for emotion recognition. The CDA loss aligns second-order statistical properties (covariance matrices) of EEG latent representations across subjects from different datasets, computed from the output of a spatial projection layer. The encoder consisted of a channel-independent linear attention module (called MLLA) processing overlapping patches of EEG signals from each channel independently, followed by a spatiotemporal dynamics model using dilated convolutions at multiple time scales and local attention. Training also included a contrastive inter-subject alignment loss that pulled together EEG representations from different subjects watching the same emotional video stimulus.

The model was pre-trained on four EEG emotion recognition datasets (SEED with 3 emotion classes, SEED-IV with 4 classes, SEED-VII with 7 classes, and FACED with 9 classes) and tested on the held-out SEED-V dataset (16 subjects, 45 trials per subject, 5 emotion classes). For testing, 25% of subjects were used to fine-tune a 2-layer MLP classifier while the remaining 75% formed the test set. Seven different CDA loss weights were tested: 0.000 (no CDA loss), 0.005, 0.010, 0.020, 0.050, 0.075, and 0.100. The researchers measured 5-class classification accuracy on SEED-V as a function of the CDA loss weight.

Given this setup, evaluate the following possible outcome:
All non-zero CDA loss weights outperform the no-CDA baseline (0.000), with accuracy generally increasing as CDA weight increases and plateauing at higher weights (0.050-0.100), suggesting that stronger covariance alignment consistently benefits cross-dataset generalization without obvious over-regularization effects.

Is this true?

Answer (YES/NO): NO